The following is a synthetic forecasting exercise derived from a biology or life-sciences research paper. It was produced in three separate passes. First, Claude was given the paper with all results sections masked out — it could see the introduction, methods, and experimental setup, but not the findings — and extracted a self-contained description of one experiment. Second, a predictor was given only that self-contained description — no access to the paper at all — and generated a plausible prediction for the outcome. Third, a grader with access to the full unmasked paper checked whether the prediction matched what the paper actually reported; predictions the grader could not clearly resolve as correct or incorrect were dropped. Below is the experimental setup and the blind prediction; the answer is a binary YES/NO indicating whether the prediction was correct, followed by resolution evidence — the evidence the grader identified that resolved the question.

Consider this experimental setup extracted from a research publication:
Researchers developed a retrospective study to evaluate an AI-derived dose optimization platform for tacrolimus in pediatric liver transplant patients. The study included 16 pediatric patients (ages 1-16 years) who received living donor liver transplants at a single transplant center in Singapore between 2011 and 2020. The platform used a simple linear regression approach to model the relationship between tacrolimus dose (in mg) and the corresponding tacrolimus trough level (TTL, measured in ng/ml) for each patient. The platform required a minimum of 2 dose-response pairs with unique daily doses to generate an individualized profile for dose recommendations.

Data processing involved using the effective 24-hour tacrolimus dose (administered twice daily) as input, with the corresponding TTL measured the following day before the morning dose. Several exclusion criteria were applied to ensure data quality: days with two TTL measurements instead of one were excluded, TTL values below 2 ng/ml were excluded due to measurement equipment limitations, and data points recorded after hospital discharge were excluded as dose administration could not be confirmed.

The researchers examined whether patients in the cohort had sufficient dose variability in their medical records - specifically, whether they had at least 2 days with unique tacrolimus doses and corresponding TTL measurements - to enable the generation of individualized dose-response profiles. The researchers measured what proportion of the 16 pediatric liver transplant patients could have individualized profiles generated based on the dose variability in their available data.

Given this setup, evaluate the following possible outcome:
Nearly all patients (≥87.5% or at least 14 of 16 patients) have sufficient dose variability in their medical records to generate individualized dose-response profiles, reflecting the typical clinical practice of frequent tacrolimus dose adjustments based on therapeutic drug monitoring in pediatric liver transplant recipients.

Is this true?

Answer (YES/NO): YES